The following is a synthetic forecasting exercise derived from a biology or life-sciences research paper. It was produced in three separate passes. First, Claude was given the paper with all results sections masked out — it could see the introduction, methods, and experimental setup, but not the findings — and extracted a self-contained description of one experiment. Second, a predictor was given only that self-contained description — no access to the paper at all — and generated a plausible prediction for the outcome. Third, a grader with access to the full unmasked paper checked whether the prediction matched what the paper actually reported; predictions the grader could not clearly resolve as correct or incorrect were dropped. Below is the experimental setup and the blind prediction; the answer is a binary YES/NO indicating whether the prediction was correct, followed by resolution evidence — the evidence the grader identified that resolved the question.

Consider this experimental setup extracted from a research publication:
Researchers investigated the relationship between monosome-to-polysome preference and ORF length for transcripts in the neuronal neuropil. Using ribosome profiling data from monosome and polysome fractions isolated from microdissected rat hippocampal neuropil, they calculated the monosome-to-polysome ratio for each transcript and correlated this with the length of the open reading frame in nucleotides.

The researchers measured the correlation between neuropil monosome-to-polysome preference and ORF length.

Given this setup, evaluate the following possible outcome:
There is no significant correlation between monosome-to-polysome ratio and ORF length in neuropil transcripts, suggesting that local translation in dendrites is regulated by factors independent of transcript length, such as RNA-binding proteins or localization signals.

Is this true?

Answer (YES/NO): NO